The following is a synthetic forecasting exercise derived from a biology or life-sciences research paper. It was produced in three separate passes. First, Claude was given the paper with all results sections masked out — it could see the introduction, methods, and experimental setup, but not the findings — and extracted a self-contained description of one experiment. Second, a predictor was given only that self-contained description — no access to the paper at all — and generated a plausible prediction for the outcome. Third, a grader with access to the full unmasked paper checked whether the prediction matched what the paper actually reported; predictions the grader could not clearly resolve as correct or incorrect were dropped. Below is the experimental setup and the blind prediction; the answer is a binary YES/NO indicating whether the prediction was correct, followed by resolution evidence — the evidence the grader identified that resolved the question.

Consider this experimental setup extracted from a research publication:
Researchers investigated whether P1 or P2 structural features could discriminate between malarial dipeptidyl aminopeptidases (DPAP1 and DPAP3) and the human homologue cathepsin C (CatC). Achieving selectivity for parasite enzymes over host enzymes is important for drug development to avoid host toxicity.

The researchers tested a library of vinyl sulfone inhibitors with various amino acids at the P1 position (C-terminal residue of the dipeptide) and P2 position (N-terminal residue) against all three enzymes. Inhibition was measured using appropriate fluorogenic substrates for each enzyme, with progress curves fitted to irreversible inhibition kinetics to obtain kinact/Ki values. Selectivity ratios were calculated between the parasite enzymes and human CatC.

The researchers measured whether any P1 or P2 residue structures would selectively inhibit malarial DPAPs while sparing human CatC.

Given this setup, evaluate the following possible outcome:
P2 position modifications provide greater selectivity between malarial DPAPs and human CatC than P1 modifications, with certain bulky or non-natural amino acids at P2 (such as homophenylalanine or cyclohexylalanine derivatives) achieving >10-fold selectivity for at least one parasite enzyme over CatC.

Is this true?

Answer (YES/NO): NO